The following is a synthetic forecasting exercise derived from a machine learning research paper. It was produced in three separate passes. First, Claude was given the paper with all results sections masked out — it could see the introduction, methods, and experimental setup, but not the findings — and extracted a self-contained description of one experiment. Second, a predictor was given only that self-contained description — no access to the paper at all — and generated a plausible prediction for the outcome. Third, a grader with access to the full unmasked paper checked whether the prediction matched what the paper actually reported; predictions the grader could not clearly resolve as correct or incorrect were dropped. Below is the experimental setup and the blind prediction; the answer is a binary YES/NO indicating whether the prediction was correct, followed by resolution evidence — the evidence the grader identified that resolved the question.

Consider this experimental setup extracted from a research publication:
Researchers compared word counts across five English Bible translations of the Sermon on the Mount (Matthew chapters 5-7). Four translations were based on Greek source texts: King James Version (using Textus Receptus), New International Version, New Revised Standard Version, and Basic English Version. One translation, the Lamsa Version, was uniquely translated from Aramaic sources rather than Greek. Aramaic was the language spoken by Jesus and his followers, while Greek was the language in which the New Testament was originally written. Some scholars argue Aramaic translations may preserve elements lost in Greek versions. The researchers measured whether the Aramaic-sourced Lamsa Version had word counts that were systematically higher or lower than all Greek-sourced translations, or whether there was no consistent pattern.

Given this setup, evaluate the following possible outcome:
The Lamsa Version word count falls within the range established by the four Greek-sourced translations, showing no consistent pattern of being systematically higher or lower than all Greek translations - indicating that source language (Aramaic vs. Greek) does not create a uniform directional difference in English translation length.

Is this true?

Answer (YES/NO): NO